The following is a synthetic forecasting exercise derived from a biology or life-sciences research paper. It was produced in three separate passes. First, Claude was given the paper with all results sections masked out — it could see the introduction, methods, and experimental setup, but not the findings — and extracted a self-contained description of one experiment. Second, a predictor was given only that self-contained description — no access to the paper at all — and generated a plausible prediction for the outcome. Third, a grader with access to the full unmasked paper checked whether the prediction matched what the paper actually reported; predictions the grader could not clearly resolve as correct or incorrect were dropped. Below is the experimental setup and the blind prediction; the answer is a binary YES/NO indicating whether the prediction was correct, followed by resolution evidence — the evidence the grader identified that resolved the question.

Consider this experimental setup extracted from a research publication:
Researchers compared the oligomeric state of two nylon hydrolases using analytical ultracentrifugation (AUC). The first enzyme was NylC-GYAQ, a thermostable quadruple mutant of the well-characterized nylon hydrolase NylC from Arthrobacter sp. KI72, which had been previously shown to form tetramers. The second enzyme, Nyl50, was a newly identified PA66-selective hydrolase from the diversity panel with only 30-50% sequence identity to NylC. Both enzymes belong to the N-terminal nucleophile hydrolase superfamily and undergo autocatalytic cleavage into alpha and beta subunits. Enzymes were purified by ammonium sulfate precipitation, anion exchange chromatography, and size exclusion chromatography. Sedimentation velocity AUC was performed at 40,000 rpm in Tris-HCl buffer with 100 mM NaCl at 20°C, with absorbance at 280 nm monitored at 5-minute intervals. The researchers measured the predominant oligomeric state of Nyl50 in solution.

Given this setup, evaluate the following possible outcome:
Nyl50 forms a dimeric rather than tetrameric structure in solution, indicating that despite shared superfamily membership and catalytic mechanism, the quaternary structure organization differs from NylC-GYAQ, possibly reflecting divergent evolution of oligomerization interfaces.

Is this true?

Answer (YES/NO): YES